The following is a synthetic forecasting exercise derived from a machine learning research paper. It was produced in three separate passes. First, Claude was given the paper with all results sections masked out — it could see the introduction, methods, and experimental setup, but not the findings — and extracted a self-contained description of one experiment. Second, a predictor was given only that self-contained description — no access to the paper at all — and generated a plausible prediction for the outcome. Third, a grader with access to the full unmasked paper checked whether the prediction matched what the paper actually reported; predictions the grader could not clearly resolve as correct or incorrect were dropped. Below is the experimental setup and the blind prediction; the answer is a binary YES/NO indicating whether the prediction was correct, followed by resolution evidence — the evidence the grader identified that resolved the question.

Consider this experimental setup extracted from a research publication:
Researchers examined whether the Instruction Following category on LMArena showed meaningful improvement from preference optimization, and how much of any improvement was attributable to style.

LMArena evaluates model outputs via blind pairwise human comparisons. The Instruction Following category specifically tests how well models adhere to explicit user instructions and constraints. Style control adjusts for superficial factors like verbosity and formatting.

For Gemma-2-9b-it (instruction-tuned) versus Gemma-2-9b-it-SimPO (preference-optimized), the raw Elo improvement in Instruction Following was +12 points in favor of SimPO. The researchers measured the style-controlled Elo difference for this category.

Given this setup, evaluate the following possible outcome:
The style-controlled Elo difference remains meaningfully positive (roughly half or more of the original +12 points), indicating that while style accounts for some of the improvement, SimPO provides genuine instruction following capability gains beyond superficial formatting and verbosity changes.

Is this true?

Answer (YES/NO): YES